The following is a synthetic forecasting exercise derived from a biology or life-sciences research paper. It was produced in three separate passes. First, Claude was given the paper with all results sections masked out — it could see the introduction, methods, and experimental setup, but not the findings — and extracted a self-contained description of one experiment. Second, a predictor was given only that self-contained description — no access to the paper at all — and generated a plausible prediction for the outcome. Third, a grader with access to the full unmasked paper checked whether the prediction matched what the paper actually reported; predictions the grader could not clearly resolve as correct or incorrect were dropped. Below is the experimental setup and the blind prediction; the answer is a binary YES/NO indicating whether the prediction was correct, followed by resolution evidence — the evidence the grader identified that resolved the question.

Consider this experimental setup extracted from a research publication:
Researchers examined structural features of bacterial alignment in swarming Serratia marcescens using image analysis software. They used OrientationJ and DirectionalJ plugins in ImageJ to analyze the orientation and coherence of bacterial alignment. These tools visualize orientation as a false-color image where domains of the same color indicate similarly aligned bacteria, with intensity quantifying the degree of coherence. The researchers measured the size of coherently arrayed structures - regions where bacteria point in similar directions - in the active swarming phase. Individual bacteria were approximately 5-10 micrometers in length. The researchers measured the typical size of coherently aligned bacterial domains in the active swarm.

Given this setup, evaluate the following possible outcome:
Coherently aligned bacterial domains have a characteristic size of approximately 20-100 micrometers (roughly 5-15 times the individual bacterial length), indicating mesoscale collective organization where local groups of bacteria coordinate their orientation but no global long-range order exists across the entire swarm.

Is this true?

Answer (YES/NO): NO